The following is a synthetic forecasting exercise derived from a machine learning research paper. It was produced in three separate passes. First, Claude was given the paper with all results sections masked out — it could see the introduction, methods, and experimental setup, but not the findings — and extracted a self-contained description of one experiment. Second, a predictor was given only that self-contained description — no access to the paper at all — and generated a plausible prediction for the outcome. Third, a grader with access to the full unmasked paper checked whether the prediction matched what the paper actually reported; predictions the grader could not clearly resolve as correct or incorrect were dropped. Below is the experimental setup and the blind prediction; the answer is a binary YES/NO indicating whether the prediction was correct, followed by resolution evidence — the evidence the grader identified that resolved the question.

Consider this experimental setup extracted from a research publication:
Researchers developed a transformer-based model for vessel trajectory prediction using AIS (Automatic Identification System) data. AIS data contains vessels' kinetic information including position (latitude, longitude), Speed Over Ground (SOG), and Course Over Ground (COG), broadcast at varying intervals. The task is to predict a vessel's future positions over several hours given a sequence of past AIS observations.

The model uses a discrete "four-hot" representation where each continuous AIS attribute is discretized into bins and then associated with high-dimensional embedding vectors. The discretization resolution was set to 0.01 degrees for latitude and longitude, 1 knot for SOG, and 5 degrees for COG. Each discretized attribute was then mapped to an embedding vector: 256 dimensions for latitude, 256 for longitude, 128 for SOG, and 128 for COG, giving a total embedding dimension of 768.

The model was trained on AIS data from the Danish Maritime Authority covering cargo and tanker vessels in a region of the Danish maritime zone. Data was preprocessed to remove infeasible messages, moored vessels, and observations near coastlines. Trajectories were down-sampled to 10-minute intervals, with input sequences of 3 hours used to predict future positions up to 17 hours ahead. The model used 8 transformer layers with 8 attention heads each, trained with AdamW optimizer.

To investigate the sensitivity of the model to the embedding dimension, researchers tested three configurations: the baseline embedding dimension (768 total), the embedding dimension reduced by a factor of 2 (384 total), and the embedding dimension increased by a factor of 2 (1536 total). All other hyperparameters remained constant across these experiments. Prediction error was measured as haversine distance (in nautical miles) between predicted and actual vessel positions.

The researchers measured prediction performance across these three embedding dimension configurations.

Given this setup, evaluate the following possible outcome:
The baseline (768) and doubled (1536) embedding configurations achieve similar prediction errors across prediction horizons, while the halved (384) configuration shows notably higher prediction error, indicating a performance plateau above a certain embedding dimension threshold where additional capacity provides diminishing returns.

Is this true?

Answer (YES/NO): NO